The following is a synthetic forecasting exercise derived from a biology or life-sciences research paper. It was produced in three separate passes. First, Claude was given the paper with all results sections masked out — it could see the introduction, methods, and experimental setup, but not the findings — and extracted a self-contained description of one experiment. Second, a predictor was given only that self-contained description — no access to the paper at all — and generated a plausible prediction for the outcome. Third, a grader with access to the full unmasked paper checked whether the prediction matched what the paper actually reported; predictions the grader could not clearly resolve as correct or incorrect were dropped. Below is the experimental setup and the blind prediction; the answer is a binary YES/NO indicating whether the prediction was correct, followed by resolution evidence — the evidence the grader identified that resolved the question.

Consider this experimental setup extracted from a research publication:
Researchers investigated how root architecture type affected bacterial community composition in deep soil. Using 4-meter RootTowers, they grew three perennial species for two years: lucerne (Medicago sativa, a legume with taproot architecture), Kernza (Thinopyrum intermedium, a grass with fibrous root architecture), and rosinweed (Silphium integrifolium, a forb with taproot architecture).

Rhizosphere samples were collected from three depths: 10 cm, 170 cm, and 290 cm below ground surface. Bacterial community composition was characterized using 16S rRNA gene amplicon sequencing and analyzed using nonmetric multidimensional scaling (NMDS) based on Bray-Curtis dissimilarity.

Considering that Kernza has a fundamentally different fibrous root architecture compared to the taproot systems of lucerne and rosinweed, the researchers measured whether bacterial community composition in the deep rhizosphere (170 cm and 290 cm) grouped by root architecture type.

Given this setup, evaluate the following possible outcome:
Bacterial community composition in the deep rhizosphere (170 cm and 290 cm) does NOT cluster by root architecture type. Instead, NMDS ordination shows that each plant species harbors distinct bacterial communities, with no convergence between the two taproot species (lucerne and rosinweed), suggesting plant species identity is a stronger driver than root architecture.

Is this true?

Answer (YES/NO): YES